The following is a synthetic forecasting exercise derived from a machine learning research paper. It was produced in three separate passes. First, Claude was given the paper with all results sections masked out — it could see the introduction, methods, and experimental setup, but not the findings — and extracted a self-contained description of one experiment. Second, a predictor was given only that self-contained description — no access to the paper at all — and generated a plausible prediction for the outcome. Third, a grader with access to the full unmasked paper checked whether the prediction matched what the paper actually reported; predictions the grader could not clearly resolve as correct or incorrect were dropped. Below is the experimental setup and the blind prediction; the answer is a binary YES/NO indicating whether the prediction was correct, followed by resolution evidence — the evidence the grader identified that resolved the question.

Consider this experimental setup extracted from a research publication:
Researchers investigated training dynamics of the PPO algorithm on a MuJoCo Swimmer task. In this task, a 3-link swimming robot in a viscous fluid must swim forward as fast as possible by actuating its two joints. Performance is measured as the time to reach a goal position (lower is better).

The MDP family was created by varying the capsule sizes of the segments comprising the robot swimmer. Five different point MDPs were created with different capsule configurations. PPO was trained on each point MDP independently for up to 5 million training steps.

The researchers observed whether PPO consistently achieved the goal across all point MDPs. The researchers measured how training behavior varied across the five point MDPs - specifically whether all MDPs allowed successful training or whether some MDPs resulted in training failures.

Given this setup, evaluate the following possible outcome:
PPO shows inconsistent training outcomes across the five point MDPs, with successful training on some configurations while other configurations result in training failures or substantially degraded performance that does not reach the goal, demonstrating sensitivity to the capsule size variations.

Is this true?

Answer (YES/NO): YES